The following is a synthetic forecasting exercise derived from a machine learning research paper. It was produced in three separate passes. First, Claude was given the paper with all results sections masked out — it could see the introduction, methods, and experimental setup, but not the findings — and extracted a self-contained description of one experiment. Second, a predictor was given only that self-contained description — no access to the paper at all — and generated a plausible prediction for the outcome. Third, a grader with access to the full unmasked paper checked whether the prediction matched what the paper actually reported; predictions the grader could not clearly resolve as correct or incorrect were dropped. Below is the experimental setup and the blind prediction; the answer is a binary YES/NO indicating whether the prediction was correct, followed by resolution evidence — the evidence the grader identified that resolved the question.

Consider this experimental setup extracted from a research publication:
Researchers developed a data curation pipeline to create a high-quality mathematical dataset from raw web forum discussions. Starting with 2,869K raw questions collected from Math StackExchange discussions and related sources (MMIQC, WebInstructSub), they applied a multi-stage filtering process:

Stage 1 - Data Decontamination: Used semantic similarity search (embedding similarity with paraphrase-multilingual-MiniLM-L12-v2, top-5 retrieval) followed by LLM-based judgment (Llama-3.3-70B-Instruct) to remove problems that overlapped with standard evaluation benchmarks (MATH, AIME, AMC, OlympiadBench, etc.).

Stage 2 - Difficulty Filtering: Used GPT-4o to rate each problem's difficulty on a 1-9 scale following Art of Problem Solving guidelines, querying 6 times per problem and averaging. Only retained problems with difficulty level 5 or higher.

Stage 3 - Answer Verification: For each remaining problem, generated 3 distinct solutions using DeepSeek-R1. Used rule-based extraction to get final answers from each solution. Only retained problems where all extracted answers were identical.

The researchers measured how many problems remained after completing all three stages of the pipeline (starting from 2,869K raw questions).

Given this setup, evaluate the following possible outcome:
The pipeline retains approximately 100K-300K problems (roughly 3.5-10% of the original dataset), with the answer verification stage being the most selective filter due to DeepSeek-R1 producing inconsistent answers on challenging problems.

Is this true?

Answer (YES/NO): NO